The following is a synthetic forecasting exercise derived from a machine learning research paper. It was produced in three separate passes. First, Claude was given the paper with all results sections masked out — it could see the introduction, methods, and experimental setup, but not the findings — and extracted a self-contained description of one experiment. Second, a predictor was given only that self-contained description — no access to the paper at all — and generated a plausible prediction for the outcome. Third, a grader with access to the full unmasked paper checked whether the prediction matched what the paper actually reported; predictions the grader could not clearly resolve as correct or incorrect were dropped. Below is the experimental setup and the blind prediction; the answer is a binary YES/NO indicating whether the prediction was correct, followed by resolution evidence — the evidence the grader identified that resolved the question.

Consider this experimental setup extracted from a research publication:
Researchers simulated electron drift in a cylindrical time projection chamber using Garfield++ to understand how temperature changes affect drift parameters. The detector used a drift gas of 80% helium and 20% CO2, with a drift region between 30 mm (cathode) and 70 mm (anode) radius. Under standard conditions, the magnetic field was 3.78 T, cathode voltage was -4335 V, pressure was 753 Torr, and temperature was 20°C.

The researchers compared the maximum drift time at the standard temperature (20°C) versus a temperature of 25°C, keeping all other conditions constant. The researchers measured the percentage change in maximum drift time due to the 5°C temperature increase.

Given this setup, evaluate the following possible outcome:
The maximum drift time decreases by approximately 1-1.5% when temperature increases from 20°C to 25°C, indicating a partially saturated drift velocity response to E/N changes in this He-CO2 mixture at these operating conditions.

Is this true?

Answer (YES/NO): NO